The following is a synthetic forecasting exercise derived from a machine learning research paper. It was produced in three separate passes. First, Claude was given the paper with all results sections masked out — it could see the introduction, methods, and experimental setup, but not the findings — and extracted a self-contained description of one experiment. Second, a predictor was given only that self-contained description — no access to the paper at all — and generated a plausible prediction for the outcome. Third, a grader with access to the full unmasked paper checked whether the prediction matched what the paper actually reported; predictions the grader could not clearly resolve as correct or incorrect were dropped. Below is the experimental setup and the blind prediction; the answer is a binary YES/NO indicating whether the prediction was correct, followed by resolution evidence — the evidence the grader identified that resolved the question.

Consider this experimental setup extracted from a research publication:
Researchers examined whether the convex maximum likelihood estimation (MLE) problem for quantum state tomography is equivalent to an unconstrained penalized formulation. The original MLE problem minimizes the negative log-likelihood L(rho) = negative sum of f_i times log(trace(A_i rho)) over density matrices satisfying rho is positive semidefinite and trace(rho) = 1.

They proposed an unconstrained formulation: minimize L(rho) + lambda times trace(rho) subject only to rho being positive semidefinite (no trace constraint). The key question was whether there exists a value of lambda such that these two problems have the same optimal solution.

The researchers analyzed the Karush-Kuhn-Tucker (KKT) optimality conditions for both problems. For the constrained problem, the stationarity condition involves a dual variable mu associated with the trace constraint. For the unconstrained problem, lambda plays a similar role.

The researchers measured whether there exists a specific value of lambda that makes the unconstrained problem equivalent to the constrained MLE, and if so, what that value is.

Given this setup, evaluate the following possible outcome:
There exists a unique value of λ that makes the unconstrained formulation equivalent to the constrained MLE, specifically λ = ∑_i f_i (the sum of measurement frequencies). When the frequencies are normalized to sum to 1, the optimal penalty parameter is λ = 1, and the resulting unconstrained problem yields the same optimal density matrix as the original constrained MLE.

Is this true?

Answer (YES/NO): YES